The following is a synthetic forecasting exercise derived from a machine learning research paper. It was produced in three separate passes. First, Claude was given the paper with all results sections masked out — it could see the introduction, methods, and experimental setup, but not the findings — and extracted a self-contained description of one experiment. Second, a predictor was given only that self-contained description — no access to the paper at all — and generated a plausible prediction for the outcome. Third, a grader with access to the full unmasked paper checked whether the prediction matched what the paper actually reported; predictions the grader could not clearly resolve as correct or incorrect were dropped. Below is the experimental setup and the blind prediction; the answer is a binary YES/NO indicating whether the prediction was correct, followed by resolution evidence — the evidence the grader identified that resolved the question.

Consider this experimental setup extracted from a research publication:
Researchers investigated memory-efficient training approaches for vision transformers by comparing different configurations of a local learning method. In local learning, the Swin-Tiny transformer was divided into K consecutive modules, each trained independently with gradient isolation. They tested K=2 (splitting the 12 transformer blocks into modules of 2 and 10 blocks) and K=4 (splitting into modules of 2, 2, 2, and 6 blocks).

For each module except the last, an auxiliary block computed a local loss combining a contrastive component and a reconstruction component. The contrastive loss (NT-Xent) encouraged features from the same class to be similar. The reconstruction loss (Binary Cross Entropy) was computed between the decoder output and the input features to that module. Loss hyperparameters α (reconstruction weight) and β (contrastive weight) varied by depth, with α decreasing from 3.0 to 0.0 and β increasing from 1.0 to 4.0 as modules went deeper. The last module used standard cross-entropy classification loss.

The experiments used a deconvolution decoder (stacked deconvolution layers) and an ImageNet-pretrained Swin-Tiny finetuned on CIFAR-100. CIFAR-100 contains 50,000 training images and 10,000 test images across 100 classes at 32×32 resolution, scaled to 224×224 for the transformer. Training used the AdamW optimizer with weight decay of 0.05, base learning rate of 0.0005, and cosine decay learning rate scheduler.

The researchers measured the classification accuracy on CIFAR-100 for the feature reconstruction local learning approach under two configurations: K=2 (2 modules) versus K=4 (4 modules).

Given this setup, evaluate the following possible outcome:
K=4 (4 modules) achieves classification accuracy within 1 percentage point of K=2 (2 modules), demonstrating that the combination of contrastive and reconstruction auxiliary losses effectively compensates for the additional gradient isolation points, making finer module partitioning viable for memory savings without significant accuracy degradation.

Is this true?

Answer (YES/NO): NO